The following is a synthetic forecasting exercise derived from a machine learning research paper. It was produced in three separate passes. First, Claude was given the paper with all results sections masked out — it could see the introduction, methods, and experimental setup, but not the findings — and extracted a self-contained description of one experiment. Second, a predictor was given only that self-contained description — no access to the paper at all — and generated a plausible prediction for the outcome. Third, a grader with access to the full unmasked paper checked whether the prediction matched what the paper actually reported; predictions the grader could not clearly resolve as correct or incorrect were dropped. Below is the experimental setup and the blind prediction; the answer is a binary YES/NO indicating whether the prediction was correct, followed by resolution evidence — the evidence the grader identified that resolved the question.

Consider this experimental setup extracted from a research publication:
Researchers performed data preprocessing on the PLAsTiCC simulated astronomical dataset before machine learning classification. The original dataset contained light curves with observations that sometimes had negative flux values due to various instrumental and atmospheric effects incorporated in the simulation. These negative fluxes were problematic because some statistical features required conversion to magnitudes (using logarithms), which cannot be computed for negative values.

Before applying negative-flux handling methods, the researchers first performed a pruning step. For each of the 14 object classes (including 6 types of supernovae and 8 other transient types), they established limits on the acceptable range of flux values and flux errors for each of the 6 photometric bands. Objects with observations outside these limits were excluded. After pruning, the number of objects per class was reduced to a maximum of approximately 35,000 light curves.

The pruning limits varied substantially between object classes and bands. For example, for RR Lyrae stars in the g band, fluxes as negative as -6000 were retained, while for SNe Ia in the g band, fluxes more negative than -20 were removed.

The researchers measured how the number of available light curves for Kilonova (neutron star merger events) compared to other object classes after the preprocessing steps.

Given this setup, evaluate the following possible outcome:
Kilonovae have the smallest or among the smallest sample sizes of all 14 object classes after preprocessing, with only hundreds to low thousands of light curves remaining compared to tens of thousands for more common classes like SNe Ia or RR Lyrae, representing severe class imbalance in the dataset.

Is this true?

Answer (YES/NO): YES